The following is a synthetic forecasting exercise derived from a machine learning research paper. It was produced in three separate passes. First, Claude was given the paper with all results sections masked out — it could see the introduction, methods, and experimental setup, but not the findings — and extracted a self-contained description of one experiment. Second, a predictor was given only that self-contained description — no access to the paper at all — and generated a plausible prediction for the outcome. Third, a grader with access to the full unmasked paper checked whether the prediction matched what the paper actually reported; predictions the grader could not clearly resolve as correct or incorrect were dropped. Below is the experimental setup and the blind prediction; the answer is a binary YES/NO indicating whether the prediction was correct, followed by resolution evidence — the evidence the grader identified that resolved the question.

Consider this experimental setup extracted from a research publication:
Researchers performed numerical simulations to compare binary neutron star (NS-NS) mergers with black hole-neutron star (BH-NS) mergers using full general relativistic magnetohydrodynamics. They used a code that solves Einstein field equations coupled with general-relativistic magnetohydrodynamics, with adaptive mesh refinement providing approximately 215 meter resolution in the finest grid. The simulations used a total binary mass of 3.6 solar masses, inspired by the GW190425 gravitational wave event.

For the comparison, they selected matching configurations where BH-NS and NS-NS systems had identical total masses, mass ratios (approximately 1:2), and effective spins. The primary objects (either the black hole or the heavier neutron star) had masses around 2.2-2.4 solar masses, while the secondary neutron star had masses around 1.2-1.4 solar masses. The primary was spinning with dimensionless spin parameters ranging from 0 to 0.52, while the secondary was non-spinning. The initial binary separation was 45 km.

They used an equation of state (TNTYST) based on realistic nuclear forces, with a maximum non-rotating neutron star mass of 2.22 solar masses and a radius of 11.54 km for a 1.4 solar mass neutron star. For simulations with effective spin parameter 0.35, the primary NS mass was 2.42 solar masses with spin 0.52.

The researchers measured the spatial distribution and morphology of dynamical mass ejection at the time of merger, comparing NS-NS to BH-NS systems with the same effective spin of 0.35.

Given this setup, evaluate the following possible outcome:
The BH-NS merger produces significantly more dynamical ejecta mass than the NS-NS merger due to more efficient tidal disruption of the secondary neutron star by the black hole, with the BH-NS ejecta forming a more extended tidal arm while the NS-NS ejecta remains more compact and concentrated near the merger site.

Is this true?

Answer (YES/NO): NO